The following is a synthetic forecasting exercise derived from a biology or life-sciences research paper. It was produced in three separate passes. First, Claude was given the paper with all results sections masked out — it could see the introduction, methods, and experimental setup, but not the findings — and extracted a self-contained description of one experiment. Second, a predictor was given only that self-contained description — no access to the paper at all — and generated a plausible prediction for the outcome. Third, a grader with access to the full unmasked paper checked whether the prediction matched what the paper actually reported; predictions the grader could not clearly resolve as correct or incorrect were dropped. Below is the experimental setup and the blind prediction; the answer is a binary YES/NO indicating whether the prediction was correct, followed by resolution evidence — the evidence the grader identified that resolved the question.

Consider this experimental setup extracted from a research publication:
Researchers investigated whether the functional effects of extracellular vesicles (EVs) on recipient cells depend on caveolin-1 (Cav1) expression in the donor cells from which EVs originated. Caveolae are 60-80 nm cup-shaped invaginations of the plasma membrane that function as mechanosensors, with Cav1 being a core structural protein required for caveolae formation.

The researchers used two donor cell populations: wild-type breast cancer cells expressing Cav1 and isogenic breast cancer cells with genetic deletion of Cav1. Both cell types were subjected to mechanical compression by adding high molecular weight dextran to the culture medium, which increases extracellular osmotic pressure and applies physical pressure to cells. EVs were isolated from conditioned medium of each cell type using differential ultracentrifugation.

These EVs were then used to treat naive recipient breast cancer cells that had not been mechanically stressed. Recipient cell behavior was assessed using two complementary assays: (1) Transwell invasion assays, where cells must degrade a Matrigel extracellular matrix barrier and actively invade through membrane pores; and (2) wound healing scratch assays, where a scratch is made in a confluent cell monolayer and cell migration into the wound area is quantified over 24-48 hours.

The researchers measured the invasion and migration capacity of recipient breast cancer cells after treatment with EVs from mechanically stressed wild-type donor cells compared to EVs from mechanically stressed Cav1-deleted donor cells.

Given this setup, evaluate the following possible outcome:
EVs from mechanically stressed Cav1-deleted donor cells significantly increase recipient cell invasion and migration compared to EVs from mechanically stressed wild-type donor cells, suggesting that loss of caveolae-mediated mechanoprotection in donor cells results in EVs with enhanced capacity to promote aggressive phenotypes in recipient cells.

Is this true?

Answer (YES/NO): NO